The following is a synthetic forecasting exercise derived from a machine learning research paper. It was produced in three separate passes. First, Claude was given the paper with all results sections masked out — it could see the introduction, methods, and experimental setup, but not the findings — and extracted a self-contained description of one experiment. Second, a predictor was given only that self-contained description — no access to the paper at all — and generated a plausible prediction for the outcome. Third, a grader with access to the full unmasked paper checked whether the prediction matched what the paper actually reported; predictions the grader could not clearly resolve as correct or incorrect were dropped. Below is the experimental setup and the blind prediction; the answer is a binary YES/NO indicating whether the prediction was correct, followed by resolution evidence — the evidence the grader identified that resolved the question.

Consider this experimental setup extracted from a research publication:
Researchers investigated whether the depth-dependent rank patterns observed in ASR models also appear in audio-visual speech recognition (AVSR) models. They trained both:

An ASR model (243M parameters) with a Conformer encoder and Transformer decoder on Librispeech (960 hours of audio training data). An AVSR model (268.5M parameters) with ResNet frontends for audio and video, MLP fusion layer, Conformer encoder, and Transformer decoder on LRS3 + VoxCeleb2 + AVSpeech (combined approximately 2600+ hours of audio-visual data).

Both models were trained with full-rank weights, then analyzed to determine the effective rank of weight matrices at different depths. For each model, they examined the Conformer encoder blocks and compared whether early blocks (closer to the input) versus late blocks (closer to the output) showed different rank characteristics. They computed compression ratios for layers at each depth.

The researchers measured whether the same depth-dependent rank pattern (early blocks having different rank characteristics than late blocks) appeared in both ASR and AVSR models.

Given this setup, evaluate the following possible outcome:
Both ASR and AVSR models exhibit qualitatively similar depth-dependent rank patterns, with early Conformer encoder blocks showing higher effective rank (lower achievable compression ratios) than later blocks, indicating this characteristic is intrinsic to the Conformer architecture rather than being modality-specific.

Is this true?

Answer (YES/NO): NO